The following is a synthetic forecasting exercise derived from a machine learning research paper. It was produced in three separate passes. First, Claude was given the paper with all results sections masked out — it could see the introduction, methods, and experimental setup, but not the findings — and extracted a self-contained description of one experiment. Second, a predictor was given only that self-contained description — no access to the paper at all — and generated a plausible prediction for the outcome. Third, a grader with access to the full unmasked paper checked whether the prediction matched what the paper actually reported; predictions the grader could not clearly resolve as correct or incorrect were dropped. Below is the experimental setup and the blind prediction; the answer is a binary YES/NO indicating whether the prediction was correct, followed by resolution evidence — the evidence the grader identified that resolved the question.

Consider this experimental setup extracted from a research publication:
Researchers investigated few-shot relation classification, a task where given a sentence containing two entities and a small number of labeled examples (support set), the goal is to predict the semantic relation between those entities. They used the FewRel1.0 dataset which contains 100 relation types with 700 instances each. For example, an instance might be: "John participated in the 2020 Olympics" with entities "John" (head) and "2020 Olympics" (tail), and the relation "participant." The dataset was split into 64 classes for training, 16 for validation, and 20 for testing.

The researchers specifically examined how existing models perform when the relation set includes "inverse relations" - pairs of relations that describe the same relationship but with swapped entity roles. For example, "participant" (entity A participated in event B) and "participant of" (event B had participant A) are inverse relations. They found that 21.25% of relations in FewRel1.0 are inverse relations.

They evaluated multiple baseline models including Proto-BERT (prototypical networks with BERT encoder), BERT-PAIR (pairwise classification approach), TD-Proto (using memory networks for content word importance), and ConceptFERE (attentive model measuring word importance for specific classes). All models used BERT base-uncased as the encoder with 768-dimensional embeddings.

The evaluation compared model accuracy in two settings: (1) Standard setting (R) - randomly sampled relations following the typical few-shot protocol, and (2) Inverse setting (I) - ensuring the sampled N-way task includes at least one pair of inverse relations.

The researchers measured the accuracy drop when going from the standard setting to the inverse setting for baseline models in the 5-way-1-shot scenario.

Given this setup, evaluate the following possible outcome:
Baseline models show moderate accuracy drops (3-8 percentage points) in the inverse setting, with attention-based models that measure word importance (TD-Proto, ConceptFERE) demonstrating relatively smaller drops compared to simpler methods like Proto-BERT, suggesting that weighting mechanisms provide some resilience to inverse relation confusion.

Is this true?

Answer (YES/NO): NO